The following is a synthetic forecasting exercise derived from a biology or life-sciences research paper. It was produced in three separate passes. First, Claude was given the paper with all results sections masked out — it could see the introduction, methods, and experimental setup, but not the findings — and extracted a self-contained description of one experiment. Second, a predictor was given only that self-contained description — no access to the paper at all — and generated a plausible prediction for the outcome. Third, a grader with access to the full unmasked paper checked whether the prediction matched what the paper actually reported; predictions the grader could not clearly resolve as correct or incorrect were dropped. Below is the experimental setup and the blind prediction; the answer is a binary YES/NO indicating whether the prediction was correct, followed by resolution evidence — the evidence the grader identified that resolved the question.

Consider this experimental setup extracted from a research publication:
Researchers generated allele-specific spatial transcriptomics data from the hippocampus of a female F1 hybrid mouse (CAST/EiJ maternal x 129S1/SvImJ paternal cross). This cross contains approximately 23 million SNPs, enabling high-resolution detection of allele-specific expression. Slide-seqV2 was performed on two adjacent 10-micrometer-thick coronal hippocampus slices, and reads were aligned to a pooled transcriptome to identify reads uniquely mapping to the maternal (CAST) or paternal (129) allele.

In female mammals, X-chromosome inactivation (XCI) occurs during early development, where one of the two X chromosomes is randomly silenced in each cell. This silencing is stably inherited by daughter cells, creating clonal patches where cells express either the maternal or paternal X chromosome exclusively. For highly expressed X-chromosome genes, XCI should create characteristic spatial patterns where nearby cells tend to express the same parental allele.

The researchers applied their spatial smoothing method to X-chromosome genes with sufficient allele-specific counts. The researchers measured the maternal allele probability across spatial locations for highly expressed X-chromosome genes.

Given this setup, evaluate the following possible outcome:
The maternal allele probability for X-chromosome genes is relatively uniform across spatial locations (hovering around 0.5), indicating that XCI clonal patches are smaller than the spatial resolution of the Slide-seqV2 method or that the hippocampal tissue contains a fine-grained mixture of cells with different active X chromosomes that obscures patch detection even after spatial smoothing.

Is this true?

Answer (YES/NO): NO